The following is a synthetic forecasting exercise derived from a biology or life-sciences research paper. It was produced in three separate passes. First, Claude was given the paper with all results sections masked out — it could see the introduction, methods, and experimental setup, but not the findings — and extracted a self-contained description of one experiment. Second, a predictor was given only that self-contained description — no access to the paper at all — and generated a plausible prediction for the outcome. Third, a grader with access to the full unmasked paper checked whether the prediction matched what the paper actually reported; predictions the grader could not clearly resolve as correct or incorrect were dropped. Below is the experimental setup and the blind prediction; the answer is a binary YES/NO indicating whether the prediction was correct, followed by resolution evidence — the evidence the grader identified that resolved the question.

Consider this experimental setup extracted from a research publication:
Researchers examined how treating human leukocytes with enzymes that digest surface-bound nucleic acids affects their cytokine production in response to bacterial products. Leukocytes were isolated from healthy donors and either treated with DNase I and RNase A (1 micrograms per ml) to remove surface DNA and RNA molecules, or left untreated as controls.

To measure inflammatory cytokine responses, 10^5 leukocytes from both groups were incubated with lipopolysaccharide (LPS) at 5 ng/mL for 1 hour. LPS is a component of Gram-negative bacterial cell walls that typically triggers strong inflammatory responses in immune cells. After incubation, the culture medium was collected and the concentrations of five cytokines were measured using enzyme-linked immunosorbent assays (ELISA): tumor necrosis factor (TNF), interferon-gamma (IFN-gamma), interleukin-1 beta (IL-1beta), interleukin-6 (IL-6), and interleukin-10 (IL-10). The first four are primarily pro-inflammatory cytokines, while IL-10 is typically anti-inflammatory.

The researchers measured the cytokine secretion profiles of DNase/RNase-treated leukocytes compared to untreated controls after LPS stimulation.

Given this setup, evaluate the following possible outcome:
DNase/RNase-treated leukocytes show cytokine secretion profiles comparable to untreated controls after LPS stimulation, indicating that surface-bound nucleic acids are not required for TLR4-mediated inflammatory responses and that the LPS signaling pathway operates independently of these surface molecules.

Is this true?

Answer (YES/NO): NO